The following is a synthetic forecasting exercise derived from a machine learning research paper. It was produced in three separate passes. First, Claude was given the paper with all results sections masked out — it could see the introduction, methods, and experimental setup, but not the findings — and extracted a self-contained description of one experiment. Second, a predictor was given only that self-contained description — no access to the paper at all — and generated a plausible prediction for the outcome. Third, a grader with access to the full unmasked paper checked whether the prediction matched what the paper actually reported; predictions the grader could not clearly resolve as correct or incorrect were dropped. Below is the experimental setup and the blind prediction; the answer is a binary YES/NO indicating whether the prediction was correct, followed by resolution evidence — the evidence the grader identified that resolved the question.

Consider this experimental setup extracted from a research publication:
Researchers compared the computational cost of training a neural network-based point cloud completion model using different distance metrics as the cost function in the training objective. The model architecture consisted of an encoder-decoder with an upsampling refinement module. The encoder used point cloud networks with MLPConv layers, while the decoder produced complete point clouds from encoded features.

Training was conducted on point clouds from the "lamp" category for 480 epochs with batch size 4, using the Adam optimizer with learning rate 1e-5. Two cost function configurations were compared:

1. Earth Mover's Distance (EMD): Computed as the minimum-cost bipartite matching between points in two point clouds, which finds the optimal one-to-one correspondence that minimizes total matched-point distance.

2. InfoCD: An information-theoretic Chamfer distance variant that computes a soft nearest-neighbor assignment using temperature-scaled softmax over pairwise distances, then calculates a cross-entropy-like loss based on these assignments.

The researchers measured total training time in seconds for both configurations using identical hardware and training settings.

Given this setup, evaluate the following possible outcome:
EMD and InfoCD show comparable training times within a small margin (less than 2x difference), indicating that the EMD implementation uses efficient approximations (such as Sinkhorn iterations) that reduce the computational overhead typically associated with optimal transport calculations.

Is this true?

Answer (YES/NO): NO